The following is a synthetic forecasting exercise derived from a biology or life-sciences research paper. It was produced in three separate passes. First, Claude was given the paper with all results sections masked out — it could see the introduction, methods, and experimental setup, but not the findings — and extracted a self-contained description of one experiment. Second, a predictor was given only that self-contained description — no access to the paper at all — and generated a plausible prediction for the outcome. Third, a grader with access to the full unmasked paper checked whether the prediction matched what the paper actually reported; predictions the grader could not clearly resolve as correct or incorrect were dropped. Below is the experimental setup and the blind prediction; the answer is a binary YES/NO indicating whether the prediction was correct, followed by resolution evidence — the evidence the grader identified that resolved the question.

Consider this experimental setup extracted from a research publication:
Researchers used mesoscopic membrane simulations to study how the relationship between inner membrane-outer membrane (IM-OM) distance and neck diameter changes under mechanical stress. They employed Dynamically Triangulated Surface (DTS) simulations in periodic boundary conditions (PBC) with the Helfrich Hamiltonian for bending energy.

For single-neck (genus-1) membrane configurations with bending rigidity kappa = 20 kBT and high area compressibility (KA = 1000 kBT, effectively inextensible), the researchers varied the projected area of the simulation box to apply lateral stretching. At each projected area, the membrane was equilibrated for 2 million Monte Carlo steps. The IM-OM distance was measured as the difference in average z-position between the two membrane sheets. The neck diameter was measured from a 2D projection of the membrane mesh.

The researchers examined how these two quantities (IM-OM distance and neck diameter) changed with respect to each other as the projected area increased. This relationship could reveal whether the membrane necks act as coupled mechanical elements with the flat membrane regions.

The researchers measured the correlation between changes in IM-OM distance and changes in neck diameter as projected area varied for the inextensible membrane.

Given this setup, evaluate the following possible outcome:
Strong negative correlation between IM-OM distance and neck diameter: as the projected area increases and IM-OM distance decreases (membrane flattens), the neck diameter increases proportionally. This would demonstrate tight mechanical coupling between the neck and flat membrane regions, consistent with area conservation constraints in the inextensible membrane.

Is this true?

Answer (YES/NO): NO